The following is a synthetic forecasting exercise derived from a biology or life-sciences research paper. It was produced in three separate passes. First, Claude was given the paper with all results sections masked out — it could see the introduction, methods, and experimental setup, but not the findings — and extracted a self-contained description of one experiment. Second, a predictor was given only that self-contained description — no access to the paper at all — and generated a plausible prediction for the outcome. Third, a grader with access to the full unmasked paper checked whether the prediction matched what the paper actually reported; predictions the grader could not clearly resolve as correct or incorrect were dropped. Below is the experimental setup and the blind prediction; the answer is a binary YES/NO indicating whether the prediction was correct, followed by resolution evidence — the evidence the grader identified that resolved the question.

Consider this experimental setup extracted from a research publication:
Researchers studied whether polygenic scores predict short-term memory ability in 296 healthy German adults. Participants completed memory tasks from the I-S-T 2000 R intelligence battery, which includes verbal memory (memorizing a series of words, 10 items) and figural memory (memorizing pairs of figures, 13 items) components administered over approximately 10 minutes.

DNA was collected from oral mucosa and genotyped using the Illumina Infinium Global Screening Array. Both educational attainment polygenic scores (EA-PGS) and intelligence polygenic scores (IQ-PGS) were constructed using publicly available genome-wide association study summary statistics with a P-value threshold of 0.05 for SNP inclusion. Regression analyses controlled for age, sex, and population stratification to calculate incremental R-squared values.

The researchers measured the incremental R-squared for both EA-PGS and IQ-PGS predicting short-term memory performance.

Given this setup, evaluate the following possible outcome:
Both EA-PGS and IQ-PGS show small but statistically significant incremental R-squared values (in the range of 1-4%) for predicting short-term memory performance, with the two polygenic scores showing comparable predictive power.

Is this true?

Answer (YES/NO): NO